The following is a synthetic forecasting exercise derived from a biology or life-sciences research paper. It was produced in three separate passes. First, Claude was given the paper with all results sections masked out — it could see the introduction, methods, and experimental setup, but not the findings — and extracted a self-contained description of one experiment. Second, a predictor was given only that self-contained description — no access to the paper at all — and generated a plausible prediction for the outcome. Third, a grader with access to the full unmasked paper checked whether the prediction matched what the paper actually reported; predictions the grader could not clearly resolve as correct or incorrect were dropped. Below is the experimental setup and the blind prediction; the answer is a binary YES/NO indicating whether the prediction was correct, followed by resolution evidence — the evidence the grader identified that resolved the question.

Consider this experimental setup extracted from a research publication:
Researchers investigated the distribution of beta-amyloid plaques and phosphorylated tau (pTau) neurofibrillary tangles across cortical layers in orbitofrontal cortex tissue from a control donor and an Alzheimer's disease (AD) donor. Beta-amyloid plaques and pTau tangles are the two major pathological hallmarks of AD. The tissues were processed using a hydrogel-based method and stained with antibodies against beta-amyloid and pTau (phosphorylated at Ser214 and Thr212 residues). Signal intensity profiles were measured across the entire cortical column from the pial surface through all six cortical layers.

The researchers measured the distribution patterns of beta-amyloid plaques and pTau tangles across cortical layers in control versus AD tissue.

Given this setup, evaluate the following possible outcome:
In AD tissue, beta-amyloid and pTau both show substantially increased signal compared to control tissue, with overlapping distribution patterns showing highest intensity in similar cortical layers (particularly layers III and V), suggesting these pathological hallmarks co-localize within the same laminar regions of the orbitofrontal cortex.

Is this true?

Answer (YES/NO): NO